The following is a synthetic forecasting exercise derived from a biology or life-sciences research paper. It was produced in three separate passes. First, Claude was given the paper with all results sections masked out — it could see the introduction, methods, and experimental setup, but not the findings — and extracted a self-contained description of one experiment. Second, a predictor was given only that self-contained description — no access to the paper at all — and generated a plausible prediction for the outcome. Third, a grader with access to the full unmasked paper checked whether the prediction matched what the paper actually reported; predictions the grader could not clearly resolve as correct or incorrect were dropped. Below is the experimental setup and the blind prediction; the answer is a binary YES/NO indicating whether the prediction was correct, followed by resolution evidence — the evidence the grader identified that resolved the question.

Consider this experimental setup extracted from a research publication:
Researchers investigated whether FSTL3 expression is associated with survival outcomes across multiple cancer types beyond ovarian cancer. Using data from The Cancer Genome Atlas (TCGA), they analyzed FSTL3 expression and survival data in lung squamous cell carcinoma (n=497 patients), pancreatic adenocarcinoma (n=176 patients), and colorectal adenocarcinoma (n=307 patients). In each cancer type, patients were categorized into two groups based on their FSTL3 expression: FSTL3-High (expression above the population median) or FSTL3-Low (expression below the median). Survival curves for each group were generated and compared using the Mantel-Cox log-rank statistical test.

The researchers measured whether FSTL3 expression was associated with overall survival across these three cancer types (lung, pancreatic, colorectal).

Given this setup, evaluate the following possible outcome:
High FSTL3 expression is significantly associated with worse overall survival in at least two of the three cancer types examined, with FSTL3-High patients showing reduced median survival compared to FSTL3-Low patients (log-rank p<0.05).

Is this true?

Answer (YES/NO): YES